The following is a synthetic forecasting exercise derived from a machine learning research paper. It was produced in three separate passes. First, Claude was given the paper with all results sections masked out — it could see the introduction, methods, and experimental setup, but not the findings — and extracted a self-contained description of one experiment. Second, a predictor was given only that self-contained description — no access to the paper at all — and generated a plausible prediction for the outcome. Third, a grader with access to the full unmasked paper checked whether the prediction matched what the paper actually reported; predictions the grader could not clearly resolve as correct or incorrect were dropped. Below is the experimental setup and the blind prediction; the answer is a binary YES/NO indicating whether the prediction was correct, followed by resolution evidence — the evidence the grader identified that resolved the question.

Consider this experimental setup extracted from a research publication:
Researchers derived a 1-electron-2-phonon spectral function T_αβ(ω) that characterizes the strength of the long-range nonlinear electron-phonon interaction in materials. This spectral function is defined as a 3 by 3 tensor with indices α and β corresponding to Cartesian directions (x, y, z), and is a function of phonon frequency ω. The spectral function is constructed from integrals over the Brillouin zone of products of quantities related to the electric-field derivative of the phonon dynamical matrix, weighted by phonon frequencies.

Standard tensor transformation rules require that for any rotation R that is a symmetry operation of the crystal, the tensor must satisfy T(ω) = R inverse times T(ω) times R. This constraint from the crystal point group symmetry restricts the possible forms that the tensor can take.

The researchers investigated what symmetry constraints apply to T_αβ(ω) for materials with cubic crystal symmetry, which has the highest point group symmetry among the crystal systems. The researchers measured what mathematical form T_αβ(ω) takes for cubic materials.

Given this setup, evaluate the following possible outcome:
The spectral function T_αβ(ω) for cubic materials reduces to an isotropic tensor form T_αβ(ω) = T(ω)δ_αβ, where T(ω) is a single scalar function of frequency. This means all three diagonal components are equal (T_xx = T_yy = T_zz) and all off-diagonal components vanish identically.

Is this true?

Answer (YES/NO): YES